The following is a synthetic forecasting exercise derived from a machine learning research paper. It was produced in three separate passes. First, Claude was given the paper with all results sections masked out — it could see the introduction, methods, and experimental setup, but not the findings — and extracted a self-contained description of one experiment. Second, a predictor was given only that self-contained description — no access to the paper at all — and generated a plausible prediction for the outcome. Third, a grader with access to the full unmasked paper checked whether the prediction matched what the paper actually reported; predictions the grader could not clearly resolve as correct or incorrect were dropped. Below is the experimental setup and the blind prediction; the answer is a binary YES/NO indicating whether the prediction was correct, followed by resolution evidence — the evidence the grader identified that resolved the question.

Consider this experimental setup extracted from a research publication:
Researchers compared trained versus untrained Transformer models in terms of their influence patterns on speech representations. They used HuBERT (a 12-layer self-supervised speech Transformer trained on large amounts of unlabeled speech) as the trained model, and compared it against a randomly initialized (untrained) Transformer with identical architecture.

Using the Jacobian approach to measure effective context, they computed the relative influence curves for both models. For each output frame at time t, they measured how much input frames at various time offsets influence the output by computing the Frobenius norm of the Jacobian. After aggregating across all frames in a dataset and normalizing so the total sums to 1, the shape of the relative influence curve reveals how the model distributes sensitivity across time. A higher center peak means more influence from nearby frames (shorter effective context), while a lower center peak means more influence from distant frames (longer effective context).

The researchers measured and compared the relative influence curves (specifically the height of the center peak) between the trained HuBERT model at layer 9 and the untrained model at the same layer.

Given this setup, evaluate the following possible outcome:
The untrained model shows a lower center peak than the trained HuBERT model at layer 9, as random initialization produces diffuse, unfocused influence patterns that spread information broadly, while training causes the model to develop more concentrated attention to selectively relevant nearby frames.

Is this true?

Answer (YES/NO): NO